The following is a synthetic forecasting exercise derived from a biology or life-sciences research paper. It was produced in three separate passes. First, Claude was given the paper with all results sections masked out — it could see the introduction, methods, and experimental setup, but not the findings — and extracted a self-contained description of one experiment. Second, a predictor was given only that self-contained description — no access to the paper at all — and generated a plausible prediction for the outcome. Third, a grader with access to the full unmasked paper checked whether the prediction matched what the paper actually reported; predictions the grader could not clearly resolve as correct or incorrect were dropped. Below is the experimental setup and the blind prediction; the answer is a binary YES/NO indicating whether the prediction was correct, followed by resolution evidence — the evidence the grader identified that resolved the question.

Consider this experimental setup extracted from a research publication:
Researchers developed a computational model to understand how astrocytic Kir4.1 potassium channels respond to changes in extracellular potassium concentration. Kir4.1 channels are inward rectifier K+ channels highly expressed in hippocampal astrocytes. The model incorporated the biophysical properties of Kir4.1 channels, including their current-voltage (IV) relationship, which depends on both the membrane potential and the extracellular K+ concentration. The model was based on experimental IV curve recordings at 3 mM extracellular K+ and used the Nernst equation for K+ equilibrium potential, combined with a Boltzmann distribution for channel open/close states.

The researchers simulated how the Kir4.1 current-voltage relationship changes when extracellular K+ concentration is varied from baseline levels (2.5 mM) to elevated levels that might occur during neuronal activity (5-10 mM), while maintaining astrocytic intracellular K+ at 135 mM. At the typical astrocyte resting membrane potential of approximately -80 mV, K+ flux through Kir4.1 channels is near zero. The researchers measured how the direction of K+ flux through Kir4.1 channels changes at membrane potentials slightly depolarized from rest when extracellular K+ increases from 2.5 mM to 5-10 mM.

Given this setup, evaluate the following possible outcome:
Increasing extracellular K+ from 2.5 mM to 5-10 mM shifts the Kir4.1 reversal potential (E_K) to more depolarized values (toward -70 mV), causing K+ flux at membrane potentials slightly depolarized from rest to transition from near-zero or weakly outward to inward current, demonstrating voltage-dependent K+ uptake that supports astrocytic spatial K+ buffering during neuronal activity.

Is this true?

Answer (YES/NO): YES